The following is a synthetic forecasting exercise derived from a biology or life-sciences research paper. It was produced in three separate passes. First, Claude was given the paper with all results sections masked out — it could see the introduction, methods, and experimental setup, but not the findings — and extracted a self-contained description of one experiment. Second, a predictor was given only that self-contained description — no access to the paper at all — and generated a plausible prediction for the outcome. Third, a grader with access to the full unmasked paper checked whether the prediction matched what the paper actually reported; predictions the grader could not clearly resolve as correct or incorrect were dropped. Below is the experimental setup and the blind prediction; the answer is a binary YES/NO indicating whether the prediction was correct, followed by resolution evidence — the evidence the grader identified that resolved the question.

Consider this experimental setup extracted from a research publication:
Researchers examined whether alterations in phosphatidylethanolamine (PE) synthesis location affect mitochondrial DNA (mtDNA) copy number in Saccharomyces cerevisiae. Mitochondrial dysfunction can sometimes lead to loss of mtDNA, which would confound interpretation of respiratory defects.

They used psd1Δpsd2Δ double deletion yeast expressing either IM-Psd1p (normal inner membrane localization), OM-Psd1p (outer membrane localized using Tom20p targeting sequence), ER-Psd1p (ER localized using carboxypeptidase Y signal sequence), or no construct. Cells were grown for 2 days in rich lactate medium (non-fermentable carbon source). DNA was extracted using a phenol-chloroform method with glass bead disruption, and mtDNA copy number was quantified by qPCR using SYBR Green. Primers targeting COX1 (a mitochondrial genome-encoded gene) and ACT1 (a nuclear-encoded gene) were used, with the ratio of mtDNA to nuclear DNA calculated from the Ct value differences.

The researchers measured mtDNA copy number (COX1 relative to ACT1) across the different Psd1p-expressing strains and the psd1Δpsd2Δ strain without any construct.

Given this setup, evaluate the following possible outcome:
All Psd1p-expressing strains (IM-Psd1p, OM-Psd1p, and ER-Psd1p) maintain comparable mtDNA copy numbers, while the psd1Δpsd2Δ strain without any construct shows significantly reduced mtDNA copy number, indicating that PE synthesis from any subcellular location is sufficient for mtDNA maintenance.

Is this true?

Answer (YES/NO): NO